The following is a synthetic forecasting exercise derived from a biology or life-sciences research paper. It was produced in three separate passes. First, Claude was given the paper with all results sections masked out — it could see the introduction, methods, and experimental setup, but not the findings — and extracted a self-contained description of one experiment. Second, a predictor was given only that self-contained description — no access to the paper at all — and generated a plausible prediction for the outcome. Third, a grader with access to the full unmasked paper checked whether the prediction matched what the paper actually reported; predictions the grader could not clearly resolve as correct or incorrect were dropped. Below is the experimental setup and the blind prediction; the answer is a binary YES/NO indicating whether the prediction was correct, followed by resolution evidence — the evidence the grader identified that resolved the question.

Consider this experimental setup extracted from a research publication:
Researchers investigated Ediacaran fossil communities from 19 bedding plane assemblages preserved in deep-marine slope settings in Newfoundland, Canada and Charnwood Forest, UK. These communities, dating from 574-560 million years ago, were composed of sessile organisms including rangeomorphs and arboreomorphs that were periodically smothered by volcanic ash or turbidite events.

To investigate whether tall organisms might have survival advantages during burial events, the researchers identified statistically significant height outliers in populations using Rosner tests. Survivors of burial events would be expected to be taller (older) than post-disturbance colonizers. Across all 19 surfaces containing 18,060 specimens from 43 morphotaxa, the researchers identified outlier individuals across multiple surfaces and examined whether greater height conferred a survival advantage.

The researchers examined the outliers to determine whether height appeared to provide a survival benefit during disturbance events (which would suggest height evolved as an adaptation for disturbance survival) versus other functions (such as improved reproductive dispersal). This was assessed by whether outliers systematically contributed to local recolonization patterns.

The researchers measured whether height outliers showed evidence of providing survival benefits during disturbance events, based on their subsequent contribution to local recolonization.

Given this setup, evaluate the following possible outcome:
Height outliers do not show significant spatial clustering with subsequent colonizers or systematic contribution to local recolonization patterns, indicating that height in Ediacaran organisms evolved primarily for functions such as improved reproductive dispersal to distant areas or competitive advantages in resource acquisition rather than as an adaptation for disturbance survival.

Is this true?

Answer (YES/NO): YES